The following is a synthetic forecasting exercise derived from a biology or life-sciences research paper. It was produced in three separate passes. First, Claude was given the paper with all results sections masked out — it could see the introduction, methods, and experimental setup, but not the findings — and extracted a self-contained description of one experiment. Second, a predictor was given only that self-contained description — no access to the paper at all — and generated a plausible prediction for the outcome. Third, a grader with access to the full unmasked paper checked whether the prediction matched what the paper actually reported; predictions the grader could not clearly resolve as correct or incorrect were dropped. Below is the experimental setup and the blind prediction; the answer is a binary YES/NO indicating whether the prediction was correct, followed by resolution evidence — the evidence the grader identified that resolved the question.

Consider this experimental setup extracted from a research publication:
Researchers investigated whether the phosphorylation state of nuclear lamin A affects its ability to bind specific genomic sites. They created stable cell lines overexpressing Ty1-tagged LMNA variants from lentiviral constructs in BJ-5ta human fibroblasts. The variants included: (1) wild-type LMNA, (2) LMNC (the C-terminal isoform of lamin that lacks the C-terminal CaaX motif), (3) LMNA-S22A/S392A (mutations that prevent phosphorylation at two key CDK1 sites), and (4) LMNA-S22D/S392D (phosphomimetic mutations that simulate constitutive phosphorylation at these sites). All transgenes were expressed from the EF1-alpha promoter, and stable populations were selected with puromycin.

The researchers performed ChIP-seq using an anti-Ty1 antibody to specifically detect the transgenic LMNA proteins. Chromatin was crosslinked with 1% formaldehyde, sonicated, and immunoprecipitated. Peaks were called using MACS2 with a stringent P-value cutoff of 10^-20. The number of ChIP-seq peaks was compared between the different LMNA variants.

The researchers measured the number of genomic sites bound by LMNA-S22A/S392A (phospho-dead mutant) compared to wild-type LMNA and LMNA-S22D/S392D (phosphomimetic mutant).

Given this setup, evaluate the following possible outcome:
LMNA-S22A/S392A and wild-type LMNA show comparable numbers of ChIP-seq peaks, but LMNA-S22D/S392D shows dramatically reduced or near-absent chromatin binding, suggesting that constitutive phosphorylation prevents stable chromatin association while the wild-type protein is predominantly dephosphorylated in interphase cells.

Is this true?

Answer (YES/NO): NO